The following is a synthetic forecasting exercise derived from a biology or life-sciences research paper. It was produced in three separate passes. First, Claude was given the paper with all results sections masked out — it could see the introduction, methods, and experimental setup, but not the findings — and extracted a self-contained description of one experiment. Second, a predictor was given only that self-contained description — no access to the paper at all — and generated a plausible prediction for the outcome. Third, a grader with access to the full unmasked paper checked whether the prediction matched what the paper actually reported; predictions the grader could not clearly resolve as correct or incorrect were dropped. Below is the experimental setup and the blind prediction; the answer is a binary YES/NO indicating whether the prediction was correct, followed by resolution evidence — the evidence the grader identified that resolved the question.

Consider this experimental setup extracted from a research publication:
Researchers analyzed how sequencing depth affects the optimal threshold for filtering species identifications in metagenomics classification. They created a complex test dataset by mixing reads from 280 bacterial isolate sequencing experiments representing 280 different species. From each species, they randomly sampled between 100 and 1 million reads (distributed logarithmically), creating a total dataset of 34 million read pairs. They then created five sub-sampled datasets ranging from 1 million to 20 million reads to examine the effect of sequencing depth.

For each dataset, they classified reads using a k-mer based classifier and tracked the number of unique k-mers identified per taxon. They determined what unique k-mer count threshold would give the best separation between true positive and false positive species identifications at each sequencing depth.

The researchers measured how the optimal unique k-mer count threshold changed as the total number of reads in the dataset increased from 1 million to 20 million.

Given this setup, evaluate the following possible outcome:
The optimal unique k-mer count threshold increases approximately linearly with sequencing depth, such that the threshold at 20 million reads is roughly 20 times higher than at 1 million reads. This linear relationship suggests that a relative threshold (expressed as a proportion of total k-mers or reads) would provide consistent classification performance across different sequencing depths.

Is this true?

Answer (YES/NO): YES